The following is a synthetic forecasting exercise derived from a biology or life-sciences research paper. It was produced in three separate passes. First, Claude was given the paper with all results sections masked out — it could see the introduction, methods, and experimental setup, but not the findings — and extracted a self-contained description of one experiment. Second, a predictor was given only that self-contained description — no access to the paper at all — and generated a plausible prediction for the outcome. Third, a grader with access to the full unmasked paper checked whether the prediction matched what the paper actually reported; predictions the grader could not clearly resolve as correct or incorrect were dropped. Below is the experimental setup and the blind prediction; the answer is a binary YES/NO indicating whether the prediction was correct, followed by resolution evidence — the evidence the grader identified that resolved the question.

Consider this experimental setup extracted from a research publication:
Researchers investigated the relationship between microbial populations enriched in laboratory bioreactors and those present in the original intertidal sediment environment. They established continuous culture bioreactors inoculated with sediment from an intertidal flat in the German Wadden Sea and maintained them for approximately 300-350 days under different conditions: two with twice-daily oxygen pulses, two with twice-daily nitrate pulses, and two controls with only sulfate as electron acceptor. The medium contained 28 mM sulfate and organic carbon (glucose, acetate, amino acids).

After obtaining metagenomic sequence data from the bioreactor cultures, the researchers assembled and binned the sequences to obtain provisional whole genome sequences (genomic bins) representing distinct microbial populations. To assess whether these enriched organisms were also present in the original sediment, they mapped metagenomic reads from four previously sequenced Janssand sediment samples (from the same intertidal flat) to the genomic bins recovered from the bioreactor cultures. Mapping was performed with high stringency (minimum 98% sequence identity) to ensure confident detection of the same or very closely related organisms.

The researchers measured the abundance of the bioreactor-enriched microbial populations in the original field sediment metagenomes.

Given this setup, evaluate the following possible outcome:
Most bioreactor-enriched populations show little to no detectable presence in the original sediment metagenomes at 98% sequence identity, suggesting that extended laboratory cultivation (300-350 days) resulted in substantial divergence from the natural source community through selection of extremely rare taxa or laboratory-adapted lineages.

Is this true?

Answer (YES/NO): NO